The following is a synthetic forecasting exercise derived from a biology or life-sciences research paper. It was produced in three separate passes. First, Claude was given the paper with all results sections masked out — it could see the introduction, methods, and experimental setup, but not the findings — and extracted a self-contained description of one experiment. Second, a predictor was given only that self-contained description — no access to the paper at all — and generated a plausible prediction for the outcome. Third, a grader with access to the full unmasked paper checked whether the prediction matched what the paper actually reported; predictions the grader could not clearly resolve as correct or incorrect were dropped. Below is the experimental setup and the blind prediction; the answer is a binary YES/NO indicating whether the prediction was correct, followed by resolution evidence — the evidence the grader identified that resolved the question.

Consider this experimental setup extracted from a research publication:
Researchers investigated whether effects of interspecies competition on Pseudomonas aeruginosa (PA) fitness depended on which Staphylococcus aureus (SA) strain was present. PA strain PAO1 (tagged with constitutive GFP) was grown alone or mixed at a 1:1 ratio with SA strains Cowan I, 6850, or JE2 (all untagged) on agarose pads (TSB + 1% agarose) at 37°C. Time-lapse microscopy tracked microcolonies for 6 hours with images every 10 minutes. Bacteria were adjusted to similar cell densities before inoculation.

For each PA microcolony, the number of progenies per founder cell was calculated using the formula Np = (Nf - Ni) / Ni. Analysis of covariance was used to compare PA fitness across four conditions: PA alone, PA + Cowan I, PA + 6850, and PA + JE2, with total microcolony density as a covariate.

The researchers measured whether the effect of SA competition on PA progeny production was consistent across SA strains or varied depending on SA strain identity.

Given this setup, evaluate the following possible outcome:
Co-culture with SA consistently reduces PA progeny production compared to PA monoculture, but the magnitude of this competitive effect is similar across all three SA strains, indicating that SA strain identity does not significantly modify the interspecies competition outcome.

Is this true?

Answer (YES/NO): YES